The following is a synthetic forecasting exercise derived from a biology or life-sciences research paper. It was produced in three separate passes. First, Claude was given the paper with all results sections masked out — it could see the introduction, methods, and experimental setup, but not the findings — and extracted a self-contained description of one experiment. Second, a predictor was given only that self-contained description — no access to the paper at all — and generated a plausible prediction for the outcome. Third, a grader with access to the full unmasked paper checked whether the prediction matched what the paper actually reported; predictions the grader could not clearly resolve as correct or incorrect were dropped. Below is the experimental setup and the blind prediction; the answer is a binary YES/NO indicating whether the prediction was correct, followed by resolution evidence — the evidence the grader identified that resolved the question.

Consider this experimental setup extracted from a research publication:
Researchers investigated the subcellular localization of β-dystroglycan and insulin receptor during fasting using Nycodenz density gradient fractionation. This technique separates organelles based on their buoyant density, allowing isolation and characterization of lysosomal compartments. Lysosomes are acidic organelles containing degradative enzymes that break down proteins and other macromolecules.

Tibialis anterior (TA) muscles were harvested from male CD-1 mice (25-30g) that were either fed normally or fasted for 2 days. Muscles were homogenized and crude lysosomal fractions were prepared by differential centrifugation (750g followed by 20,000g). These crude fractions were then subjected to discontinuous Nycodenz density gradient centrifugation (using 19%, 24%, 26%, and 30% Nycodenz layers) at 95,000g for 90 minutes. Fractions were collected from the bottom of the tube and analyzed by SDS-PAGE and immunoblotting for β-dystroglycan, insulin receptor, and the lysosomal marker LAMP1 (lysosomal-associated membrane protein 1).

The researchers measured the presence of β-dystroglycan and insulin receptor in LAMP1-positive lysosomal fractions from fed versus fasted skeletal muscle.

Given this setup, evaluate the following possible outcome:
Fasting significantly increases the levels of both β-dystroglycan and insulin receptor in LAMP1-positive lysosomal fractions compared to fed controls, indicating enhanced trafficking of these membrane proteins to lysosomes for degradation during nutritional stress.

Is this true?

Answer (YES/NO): YES